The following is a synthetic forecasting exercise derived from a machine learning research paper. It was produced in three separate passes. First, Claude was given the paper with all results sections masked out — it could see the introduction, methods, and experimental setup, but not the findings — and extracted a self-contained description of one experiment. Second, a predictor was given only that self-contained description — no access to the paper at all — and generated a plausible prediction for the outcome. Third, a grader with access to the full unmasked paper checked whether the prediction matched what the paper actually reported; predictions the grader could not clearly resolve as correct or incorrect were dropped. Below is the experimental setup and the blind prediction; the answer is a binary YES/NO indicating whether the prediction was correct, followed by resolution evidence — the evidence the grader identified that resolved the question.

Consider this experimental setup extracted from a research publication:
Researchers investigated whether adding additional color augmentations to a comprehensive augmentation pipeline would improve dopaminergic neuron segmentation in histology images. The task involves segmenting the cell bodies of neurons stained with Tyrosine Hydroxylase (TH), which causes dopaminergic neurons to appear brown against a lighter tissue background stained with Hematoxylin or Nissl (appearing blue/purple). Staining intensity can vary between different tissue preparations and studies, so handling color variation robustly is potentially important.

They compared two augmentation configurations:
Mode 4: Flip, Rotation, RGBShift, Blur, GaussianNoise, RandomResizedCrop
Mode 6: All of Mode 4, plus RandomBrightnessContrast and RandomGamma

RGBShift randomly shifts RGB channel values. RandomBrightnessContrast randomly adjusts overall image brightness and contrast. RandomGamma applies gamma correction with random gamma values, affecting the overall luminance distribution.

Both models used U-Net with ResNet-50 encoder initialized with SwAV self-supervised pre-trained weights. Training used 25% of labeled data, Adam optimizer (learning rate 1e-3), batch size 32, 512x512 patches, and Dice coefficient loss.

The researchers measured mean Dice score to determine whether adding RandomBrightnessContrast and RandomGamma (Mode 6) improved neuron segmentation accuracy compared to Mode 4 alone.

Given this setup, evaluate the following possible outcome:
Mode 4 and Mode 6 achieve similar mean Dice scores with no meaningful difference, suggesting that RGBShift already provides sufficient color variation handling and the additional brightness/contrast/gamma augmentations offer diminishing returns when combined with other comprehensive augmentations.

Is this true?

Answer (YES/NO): NO